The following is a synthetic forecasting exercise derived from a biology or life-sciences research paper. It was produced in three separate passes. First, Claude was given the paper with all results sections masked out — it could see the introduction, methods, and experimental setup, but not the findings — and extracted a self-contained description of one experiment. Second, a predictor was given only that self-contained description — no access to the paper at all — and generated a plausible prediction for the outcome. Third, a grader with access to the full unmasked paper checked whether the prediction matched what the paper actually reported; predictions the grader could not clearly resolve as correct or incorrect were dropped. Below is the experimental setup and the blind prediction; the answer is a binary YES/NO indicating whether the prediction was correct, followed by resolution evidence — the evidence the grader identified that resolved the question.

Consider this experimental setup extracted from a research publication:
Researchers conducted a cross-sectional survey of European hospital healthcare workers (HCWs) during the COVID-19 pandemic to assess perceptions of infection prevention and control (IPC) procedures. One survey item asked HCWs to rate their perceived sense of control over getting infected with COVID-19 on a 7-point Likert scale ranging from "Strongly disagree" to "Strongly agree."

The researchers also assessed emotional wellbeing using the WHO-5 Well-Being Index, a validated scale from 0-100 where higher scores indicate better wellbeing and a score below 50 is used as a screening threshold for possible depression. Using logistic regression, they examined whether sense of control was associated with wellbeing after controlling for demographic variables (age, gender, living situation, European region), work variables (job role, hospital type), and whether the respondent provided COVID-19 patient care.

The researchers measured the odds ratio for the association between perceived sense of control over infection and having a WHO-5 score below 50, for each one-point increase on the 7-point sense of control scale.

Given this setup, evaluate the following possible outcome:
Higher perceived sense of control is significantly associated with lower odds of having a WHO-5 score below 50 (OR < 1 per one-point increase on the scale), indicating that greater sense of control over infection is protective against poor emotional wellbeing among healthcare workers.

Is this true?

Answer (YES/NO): YES